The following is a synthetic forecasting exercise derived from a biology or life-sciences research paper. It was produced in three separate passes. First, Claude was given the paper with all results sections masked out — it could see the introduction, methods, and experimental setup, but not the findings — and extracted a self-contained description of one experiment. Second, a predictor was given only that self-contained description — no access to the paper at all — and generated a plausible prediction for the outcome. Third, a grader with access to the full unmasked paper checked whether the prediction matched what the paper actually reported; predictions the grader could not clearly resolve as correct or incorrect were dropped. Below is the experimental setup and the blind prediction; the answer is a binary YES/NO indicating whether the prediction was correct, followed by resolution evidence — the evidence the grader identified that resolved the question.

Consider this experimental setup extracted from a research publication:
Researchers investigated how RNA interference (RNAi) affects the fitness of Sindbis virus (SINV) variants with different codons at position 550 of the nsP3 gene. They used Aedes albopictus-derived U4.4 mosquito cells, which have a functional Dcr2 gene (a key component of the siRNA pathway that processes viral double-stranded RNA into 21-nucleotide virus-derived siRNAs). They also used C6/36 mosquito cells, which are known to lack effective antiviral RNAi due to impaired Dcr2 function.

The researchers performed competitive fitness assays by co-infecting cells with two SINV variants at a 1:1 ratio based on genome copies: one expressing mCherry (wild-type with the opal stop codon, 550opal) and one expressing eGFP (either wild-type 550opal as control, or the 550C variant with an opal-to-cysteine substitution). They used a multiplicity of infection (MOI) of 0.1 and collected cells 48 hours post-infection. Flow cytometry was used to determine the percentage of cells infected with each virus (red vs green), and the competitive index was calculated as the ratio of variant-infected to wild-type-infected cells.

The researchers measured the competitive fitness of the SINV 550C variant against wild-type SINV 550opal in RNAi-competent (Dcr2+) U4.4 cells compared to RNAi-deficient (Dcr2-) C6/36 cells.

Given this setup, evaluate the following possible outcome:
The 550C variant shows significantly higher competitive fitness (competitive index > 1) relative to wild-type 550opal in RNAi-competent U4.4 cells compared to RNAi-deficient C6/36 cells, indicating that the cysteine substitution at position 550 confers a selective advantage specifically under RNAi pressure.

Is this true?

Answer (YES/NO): NO